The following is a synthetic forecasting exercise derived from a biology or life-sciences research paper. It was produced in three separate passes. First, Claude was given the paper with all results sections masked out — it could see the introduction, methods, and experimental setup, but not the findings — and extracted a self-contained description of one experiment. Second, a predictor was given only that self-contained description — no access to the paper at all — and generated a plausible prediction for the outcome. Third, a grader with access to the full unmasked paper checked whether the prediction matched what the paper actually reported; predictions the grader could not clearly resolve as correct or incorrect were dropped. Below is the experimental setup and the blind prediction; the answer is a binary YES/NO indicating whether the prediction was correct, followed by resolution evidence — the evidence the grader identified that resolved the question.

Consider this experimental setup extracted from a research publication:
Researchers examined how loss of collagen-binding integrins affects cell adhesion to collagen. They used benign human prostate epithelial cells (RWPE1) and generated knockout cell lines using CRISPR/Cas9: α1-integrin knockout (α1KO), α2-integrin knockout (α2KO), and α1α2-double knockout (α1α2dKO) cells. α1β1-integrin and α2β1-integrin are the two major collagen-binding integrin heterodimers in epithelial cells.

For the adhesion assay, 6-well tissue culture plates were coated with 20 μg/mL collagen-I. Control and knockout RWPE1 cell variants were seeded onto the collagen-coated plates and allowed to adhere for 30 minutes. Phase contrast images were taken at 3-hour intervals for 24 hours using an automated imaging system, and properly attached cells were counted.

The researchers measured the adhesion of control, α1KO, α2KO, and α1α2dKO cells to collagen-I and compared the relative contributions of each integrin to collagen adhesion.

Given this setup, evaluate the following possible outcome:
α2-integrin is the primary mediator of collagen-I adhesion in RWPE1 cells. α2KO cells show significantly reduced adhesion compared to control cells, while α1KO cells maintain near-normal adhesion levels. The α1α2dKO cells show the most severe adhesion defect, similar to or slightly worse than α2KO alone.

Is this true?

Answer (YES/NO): NO